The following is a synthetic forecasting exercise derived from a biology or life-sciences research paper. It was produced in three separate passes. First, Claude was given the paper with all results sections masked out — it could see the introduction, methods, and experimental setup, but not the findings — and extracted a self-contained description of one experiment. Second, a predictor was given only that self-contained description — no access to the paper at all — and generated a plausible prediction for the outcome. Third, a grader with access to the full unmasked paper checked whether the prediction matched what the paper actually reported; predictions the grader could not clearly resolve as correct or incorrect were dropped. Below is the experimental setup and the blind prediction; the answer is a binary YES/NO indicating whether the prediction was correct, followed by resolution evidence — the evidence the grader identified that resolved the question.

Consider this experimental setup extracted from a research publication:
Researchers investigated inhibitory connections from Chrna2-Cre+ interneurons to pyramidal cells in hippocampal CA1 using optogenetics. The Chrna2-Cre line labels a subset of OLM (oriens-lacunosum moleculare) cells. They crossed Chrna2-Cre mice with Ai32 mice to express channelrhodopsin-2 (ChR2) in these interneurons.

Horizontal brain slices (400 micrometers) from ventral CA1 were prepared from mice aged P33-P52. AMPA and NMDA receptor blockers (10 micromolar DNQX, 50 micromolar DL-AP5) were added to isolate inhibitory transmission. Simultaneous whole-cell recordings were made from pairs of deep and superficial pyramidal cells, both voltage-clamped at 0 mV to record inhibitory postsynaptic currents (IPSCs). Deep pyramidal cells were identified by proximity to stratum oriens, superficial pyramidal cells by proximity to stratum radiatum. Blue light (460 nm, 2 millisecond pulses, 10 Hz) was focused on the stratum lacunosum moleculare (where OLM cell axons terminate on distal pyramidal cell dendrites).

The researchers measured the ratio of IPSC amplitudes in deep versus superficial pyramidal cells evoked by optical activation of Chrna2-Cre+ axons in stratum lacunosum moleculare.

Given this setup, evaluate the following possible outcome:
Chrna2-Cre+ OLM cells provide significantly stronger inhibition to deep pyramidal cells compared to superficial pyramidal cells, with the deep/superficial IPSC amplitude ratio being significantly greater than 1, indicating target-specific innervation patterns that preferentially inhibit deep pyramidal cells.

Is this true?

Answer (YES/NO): YES